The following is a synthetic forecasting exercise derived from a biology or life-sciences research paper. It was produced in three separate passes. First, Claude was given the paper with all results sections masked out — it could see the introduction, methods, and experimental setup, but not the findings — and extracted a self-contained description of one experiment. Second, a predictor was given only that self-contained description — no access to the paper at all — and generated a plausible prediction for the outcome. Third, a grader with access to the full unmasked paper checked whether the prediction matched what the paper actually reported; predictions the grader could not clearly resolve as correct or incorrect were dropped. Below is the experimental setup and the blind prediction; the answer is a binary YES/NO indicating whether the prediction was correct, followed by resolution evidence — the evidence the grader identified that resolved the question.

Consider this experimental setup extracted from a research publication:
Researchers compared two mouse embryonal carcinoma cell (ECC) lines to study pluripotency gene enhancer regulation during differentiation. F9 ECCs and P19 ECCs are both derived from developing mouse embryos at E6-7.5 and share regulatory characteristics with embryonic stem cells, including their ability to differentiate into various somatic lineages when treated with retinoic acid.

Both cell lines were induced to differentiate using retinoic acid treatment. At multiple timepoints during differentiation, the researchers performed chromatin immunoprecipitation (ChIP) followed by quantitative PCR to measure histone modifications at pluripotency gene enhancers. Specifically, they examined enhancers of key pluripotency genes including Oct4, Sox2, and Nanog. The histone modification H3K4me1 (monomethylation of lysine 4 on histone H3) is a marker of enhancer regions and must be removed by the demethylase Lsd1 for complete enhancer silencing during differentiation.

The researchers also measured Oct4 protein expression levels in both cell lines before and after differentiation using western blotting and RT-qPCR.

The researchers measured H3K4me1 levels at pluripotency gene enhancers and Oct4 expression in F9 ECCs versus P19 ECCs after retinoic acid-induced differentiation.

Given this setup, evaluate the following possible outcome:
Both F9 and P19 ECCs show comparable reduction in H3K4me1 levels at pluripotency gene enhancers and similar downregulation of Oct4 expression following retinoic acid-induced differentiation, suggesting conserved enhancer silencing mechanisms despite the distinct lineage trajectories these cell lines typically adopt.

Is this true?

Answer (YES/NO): NO